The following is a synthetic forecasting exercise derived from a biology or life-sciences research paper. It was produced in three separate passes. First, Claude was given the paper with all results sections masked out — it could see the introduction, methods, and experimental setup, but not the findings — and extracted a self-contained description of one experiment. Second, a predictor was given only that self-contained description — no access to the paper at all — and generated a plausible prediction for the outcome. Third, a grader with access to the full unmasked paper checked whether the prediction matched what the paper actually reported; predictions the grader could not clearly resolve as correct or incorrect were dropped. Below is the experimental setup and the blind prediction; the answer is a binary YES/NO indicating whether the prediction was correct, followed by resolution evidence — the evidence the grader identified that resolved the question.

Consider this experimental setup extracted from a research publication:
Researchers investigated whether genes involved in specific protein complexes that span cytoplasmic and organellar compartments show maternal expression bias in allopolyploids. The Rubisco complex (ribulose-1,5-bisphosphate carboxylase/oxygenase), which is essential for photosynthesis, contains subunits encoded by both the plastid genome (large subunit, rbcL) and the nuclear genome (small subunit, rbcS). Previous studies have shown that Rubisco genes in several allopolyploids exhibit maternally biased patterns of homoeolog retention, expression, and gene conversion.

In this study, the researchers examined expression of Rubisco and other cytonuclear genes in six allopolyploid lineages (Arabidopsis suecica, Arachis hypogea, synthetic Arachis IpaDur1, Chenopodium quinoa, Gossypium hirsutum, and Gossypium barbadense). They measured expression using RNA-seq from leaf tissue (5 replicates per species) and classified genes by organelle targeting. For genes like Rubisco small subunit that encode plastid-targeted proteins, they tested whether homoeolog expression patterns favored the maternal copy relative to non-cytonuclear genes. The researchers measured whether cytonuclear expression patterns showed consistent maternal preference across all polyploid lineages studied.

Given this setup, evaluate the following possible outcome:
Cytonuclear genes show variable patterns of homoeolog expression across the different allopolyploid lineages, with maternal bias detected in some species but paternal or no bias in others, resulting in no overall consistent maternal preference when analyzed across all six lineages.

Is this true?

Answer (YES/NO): YES